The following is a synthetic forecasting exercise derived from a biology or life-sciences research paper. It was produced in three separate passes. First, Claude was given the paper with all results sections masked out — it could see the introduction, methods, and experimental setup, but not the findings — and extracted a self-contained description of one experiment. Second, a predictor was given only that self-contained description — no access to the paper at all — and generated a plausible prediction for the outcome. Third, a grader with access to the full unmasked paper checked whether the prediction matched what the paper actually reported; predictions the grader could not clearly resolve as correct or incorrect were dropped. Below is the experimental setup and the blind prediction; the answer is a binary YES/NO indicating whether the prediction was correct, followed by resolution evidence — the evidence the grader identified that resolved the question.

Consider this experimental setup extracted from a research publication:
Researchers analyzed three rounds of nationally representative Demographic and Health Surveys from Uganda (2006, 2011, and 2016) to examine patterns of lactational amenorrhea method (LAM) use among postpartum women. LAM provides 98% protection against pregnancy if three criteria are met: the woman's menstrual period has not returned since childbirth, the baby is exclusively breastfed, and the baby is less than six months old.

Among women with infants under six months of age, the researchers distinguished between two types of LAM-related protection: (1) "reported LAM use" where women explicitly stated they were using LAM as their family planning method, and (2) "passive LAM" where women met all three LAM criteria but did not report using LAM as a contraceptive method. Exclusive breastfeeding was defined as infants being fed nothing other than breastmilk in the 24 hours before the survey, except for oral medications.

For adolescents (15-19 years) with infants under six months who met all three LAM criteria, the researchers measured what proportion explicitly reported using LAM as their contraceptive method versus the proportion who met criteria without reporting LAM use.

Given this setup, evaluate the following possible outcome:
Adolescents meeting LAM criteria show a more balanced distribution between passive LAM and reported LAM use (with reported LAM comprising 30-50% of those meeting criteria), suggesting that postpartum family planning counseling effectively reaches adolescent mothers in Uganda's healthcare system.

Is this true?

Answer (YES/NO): NO